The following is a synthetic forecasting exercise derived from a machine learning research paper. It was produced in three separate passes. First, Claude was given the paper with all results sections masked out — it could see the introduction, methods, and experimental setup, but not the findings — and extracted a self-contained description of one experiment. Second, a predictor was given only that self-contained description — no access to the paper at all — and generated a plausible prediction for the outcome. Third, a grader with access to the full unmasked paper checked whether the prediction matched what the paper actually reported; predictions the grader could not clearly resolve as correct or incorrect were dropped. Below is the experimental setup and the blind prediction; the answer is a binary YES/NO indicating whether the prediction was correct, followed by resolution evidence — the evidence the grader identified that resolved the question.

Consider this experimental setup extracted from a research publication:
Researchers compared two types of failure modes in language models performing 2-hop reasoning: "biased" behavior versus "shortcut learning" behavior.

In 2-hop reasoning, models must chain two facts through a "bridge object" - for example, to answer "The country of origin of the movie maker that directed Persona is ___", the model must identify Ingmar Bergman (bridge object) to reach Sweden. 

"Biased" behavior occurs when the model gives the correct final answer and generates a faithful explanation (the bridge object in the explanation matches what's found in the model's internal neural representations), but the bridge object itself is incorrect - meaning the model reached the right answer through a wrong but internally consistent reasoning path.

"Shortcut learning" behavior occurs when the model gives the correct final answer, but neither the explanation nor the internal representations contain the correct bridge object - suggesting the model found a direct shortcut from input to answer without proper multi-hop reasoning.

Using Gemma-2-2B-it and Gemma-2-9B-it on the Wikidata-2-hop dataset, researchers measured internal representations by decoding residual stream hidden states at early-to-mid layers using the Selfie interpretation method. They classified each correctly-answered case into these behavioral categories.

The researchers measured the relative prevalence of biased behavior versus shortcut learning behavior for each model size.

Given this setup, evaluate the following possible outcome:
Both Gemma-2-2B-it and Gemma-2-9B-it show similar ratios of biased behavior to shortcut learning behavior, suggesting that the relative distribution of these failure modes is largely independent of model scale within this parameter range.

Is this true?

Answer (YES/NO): NO